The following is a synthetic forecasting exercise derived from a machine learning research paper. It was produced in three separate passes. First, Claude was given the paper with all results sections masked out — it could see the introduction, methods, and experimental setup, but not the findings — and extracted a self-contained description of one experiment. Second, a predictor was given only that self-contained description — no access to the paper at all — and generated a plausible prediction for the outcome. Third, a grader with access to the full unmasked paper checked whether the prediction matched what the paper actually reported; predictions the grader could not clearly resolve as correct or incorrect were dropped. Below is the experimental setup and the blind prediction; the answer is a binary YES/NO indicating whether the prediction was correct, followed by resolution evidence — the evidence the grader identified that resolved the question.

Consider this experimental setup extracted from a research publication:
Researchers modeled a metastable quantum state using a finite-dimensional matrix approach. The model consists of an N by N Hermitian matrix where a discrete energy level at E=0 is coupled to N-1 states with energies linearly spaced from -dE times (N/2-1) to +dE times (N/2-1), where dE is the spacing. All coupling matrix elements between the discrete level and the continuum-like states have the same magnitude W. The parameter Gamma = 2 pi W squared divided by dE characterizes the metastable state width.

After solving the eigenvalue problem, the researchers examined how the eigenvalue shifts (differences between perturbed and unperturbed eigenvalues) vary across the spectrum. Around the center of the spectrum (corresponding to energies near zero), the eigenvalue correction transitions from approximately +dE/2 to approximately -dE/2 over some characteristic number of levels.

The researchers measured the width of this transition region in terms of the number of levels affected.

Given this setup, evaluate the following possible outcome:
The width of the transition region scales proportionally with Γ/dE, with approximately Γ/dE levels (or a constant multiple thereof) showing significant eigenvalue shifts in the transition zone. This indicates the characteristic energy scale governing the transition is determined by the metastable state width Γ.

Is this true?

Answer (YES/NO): YES